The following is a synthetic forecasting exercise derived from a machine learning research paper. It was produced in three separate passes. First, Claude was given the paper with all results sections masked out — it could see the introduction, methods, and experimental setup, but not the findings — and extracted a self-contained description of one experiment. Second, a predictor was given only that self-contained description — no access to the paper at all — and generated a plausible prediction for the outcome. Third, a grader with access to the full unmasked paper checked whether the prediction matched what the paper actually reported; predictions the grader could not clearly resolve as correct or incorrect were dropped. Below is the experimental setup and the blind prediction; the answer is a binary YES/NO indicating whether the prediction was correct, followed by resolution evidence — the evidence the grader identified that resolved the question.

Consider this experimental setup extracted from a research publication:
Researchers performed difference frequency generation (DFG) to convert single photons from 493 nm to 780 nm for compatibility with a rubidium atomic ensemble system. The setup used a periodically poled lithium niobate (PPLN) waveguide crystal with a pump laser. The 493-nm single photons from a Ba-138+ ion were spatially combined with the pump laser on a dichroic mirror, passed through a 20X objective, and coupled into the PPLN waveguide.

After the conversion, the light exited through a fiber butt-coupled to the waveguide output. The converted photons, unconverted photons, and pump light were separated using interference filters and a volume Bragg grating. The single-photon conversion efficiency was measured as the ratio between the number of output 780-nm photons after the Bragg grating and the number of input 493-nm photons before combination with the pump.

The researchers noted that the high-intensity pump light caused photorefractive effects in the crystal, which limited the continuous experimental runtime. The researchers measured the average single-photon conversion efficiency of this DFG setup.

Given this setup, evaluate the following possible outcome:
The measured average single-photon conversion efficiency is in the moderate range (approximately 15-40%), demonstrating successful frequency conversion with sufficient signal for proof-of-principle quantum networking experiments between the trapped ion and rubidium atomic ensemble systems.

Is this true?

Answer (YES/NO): NO